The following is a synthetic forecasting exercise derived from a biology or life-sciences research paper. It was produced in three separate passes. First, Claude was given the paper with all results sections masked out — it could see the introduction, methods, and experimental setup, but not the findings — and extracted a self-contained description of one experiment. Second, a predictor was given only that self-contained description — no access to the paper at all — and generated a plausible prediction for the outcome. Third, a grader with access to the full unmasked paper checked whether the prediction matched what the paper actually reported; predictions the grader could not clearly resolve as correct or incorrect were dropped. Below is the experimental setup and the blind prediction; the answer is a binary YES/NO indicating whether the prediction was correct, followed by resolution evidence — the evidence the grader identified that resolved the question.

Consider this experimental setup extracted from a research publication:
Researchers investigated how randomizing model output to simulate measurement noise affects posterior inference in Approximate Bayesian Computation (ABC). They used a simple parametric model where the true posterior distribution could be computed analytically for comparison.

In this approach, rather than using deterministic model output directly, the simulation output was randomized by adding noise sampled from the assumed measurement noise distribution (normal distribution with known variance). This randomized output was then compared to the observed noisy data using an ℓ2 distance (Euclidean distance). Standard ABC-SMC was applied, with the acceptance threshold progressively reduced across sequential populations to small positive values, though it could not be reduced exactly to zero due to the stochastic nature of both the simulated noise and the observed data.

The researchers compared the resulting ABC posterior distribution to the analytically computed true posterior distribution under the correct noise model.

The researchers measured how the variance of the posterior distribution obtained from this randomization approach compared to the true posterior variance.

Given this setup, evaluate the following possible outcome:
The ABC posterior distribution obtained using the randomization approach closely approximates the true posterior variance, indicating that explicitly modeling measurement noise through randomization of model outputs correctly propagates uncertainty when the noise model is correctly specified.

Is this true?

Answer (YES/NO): NO